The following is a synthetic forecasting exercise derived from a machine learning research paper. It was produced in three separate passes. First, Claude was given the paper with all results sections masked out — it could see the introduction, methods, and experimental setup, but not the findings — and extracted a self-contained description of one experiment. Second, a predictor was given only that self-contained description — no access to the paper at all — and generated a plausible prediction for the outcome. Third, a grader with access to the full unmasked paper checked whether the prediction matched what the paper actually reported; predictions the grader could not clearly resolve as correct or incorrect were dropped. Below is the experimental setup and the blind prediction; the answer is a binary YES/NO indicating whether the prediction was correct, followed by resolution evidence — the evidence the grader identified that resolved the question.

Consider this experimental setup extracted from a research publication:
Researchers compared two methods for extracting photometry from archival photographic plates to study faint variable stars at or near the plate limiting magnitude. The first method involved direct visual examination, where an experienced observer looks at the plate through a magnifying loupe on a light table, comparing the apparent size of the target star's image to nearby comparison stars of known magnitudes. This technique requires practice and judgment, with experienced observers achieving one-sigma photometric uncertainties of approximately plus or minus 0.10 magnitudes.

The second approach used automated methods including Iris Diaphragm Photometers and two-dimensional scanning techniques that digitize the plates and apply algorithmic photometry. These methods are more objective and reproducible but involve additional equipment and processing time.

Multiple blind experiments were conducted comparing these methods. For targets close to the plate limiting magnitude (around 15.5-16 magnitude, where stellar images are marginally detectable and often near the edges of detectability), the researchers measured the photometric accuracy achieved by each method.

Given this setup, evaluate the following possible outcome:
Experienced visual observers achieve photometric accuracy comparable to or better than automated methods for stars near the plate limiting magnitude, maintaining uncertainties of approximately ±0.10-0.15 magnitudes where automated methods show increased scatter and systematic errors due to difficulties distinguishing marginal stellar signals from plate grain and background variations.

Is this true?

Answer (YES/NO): NO